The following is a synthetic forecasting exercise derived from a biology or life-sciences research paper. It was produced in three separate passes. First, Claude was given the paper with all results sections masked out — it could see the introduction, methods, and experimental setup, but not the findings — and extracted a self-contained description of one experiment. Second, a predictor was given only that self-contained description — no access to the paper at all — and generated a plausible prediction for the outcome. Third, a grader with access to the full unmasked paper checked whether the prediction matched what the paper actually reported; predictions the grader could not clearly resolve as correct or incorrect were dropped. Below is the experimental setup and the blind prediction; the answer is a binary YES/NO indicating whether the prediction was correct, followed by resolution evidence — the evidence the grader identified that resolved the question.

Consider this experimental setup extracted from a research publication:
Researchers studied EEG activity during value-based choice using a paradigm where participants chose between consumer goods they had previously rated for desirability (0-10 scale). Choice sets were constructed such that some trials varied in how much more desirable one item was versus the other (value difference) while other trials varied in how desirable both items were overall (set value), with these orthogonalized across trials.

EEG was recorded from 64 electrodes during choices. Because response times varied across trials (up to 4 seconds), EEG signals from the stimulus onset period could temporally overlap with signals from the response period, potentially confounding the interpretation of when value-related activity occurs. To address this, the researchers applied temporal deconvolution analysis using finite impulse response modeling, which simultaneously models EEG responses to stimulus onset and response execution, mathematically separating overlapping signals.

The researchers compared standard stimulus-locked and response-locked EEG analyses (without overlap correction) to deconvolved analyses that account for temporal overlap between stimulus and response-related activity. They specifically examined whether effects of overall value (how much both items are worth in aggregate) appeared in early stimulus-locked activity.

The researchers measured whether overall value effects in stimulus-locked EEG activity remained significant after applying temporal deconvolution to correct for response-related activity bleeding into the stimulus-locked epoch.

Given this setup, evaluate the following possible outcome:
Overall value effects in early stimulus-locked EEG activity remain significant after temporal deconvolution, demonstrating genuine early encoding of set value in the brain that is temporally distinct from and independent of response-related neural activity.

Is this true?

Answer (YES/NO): YES